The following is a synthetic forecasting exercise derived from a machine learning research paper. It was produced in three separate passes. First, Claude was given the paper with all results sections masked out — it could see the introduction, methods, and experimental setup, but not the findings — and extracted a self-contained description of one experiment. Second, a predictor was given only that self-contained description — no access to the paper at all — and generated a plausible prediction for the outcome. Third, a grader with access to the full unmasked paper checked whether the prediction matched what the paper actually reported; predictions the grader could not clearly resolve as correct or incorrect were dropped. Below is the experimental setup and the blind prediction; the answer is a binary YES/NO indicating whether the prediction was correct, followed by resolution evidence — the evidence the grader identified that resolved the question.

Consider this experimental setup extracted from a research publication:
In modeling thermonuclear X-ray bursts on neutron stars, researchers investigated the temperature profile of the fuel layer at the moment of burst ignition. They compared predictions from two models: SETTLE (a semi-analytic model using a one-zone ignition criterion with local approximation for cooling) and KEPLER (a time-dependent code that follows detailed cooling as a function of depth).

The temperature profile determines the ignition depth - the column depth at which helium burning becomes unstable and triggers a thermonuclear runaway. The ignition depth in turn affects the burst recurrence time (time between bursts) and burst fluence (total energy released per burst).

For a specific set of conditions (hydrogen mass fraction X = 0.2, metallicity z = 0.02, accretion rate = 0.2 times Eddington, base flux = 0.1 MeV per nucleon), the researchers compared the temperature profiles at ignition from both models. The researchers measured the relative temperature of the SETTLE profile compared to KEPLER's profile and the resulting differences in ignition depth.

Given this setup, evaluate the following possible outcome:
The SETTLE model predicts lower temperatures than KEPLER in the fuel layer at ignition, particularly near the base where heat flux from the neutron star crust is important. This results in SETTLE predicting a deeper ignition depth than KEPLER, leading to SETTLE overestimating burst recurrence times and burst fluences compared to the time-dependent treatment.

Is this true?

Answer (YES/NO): YES